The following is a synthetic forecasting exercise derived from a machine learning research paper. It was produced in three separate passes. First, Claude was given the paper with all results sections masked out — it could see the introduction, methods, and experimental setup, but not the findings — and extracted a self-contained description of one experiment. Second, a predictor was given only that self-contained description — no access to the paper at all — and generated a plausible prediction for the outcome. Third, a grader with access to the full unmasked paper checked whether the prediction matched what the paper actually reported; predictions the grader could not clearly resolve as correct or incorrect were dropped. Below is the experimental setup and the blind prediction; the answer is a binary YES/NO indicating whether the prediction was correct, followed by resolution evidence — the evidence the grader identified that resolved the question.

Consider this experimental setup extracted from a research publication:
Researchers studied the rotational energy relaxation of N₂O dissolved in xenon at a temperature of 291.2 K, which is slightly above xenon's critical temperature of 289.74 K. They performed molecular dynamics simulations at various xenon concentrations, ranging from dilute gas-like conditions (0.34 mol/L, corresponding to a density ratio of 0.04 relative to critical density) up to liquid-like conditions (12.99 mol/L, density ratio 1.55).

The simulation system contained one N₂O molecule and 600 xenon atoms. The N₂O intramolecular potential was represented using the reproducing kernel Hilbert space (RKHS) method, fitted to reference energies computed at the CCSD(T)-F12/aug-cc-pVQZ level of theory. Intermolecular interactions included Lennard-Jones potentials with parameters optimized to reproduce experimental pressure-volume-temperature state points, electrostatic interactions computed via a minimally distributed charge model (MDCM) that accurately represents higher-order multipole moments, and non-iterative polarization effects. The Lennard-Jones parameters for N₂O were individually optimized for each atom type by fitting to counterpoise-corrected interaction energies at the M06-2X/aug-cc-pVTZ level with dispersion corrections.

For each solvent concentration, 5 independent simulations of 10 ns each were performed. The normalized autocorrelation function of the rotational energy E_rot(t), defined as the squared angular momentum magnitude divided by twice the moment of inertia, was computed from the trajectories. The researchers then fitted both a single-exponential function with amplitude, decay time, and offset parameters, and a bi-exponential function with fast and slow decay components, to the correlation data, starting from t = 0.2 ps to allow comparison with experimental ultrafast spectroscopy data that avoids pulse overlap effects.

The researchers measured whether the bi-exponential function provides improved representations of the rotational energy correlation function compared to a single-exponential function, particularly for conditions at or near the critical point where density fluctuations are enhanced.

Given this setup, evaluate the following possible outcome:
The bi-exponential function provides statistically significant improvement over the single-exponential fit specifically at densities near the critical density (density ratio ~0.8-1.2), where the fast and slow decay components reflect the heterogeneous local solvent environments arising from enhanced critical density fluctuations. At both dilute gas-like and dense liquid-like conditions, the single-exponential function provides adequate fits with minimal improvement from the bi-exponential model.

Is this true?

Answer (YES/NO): NO